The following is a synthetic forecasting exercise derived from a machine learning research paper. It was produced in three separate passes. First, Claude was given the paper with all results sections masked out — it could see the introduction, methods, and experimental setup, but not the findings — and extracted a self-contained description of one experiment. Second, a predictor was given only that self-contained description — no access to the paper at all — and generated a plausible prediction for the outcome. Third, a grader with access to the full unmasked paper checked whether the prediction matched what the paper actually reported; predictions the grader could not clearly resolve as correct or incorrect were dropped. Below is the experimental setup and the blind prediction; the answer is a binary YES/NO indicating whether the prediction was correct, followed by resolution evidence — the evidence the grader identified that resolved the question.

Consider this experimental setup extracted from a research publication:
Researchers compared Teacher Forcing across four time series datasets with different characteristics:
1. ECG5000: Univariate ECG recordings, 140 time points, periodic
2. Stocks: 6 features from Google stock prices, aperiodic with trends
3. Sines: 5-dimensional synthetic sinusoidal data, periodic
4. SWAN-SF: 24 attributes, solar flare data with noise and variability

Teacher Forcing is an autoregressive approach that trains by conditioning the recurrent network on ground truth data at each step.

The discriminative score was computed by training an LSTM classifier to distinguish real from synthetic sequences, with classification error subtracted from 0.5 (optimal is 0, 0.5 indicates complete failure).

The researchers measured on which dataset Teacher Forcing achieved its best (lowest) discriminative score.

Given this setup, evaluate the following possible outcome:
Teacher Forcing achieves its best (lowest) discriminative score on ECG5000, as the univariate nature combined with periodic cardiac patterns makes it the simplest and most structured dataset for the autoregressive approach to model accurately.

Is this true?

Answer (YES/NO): NO